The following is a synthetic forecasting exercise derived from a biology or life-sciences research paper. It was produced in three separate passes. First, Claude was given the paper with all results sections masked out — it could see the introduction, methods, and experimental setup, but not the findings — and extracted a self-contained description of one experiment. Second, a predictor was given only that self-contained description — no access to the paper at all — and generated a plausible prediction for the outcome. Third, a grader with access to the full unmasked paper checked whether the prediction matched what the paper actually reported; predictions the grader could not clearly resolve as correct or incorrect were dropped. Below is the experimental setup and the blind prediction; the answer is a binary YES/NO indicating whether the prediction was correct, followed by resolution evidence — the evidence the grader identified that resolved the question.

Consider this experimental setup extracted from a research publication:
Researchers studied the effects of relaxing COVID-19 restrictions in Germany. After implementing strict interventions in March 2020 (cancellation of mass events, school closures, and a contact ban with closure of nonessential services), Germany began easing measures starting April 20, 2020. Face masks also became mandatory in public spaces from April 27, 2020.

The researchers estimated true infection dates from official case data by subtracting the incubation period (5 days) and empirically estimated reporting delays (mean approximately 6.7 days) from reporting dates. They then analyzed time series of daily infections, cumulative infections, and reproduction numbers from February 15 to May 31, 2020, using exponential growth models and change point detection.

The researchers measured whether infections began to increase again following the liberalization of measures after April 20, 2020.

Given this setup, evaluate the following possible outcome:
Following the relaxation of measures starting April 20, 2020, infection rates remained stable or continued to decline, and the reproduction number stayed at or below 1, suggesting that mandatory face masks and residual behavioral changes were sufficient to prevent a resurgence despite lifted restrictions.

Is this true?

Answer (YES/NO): NO